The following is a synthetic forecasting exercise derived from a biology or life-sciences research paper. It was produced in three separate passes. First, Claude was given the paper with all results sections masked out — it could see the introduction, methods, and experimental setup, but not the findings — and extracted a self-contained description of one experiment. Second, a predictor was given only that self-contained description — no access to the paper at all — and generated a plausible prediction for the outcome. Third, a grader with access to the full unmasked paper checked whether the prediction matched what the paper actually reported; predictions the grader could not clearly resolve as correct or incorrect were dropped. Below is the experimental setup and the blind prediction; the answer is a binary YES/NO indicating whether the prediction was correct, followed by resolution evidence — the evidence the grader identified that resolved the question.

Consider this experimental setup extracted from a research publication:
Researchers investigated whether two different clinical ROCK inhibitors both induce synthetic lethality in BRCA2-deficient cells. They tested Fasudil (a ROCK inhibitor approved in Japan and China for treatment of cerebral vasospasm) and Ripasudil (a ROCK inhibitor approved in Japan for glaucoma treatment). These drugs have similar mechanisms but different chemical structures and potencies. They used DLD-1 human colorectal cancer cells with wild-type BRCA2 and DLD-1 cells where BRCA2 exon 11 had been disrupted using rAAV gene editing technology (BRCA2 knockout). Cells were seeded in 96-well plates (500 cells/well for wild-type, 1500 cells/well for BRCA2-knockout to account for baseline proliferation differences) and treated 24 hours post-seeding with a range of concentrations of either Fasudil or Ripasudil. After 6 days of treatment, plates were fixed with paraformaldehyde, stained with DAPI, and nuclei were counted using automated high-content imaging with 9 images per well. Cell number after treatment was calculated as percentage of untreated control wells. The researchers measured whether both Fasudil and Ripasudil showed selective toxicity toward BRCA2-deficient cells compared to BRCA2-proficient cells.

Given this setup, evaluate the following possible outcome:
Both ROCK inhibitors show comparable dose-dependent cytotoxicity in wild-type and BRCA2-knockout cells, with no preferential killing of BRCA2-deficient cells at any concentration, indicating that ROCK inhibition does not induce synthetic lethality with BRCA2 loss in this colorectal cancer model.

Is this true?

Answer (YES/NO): NO